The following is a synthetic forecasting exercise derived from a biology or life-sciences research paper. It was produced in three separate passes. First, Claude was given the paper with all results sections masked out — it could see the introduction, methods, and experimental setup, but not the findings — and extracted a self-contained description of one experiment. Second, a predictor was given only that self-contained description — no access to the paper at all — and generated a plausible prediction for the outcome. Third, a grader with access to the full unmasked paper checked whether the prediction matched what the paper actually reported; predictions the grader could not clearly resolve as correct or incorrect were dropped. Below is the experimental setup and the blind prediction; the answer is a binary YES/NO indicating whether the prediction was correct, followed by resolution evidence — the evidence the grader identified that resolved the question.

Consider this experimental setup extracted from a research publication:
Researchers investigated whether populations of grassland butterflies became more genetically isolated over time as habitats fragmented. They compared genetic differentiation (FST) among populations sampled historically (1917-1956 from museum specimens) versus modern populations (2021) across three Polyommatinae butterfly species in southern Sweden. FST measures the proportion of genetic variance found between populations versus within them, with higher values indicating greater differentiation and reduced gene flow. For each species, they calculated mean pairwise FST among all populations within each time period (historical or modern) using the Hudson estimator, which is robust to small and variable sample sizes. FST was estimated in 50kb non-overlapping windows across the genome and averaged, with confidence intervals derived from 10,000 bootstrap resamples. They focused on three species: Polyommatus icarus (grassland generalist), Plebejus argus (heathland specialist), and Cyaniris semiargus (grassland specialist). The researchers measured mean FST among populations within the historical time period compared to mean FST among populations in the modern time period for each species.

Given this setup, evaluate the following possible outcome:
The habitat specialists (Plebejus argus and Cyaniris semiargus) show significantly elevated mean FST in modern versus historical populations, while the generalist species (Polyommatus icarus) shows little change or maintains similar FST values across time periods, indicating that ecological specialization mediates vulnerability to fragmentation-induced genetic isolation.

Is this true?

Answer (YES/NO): NO